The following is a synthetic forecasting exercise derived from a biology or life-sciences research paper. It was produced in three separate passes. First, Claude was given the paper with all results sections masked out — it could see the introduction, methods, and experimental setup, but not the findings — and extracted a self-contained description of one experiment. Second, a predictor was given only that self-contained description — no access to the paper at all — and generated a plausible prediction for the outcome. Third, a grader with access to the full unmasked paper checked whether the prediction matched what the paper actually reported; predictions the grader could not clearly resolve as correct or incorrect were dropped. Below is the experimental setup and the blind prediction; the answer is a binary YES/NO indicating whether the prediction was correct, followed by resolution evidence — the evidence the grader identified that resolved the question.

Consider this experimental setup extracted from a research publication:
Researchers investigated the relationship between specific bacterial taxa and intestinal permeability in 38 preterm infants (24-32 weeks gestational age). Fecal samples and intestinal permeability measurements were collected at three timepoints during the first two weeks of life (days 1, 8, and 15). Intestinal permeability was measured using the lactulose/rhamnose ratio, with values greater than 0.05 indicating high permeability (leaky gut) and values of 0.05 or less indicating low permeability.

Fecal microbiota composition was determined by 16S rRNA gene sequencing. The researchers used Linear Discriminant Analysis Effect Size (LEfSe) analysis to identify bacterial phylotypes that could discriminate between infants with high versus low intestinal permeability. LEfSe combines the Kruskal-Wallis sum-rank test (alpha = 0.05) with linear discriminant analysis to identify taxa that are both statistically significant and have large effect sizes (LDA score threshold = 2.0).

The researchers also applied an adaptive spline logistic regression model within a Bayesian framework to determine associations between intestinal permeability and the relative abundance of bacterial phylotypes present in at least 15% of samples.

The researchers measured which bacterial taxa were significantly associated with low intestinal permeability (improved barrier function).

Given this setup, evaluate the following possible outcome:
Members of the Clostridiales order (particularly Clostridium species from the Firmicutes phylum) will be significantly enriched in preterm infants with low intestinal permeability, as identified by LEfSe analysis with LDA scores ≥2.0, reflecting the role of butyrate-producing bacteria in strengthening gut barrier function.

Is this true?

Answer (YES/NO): NO